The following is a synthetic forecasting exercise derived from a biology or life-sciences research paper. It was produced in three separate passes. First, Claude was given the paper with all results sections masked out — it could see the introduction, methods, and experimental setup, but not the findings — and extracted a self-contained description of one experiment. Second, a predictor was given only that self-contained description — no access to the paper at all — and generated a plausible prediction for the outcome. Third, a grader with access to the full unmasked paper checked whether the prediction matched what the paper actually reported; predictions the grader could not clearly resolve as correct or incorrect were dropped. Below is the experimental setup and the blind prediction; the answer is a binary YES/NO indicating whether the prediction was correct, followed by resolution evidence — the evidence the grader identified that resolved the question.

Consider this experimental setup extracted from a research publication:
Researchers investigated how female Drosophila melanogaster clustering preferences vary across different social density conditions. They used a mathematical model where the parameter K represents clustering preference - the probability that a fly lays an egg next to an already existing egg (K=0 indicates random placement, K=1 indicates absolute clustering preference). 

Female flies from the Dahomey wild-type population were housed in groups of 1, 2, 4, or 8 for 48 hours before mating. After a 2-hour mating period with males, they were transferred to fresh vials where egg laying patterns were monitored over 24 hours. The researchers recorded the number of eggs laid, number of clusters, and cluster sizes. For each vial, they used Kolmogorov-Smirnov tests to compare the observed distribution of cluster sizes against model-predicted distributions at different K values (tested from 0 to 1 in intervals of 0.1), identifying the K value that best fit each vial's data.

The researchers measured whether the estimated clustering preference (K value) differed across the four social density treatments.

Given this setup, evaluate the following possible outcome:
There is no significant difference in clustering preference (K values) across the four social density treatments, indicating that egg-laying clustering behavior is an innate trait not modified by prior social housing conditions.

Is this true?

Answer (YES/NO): NO